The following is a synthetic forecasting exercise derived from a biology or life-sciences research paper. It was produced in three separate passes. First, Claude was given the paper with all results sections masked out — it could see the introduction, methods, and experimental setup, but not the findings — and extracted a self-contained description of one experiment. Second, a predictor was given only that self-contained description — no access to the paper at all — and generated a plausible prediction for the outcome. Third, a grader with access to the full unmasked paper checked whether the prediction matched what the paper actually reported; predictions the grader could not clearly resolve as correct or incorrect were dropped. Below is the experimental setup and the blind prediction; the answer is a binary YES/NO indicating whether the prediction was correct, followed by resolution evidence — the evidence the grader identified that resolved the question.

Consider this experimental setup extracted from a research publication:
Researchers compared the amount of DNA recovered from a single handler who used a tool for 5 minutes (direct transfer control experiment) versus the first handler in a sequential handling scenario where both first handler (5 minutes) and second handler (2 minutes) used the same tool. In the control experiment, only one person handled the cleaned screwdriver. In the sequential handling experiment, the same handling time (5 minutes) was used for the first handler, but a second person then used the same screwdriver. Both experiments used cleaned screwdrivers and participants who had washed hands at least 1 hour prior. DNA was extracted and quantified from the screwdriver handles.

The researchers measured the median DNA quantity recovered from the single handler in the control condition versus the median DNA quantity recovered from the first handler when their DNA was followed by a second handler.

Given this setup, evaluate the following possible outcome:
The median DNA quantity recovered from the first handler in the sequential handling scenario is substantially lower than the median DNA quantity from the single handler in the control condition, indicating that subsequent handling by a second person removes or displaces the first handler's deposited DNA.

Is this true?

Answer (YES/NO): YES